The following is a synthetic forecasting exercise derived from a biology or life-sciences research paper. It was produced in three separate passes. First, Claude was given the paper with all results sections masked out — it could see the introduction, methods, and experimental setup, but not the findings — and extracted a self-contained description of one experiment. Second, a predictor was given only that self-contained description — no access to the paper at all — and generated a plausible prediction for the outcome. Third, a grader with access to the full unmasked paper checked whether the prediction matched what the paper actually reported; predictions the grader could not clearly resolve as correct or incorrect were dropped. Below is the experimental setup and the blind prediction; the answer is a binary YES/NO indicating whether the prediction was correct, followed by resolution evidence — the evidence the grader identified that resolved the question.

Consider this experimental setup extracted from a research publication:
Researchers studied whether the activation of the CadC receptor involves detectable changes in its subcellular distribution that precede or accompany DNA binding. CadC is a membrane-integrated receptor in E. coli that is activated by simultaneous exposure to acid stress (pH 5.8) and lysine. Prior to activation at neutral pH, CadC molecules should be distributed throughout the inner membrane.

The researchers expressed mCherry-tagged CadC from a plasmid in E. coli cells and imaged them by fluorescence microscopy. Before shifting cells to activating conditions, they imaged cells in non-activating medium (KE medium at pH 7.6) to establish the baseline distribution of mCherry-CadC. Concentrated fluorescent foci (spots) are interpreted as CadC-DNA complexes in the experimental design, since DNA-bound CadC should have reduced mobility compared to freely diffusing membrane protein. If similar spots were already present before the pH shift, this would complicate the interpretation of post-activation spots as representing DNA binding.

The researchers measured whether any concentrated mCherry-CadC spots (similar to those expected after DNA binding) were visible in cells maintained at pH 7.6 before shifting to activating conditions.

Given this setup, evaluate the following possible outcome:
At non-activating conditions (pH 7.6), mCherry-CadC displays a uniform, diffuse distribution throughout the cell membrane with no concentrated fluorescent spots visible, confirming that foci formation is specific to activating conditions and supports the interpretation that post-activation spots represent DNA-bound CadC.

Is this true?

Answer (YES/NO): YES